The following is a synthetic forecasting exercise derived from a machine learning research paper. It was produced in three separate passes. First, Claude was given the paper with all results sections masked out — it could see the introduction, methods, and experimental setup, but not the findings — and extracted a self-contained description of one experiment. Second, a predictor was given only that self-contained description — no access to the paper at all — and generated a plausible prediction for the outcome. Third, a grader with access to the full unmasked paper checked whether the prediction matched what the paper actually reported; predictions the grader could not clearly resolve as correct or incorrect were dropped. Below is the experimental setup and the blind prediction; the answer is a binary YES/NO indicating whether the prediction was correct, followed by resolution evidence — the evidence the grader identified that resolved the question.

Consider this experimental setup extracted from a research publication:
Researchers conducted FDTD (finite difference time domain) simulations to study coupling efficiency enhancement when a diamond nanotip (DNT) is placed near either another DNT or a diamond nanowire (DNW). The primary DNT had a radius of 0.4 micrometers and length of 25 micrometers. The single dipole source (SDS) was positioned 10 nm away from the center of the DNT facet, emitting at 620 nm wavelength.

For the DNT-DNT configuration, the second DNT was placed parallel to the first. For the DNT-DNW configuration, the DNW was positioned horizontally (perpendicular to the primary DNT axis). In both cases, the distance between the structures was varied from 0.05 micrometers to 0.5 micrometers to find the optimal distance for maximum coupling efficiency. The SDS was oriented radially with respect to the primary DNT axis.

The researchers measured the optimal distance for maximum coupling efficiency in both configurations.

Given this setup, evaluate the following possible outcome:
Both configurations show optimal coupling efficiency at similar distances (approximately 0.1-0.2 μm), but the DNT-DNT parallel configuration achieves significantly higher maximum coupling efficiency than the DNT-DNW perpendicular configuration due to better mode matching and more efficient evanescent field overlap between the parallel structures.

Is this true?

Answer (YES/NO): NO